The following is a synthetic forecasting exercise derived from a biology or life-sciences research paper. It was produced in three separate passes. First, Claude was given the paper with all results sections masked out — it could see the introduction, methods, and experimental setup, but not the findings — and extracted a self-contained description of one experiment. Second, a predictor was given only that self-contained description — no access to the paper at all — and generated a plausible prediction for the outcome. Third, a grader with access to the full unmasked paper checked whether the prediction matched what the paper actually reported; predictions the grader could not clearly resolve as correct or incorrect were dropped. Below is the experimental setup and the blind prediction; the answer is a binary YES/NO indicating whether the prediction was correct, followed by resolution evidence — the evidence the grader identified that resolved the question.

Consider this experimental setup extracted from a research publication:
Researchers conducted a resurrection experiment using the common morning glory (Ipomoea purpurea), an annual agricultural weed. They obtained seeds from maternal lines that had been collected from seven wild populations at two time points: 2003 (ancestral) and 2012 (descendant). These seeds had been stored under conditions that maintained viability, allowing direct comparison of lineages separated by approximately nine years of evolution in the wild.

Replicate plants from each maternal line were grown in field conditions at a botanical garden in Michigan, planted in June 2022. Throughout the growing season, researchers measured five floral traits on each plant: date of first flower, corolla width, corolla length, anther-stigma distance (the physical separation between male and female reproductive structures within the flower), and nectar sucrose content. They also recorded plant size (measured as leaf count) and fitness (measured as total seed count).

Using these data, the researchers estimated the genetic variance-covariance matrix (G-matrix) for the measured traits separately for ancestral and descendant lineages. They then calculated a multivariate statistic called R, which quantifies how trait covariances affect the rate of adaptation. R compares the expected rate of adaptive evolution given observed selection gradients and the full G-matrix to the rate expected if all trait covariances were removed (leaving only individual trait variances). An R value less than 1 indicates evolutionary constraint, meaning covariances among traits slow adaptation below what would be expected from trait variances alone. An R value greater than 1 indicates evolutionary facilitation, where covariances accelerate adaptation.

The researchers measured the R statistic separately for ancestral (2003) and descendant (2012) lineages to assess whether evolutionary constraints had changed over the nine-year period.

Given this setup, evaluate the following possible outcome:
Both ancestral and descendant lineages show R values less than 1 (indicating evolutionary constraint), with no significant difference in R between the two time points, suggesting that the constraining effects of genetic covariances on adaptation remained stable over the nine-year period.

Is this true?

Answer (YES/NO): NO